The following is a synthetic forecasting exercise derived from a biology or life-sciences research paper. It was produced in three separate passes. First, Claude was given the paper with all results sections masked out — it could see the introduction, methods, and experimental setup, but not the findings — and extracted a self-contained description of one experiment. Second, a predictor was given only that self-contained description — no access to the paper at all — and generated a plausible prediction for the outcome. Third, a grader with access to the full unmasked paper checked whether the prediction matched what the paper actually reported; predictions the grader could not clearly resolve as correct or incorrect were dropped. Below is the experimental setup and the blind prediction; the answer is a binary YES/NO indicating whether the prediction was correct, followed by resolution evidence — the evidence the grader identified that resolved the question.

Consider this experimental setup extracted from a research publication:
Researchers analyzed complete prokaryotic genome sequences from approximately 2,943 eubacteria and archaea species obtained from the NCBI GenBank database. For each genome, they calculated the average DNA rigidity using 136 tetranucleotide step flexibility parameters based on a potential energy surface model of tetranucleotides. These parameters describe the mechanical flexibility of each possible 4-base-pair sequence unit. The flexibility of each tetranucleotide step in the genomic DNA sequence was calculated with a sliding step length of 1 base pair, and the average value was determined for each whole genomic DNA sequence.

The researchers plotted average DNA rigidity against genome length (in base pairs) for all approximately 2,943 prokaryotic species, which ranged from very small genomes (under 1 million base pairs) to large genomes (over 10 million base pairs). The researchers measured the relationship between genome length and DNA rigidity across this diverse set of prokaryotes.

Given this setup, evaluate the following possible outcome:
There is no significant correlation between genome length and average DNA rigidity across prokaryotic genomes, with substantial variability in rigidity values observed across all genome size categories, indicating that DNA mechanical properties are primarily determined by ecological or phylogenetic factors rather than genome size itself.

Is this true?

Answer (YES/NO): NO